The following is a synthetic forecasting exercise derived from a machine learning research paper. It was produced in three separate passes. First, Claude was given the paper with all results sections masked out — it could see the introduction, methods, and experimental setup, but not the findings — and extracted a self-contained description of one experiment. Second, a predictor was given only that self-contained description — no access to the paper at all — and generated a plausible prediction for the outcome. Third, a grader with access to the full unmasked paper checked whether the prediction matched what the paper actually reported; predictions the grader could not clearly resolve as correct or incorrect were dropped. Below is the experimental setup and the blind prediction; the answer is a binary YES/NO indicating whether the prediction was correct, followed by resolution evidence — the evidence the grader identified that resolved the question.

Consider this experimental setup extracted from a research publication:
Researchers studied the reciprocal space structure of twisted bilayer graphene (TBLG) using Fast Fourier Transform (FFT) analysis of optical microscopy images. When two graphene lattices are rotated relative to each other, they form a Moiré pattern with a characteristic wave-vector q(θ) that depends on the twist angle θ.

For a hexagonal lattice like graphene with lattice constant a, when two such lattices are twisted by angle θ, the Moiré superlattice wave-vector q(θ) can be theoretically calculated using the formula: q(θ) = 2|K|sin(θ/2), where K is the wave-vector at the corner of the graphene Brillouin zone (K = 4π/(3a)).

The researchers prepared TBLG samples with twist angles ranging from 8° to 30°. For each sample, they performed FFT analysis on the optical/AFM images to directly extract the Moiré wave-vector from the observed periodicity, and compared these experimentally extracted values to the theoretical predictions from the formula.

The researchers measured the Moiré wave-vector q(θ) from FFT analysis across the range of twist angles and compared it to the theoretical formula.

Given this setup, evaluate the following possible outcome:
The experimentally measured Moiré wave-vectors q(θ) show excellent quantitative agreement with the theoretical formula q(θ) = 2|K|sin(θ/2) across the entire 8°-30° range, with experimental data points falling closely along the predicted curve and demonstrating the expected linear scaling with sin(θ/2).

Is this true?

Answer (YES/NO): YES